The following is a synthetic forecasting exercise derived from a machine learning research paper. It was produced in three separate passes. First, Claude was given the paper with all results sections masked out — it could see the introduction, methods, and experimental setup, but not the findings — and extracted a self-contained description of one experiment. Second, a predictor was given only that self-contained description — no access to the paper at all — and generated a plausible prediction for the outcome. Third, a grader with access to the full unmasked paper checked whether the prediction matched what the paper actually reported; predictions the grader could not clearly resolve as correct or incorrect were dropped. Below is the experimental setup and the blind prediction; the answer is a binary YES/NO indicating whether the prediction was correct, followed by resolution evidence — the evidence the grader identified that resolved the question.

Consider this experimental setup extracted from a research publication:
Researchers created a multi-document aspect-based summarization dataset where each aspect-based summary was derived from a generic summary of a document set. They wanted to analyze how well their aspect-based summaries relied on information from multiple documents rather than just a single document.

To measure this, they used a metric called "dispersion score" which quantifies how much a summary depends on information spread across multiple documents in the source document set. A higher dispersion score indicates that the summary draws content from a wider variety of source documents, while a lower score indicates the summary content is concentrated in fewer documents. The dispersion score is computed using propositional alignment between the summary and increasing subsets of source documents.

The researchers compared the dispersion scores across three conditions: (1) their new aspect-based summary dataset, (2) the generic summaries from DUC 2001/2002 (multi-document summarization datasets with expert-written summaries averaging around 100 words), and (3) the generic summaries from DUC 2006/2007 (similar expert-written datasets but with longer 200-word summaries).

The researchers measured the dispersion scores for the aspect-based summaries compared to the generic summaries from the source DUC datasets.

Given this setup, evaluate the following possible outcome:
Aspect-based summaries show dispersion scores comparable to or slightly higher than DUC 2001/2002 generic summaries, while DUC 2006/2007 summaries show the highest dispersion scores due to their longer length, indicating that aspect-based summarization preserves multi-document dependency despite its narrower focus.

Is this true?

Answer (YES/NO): NO